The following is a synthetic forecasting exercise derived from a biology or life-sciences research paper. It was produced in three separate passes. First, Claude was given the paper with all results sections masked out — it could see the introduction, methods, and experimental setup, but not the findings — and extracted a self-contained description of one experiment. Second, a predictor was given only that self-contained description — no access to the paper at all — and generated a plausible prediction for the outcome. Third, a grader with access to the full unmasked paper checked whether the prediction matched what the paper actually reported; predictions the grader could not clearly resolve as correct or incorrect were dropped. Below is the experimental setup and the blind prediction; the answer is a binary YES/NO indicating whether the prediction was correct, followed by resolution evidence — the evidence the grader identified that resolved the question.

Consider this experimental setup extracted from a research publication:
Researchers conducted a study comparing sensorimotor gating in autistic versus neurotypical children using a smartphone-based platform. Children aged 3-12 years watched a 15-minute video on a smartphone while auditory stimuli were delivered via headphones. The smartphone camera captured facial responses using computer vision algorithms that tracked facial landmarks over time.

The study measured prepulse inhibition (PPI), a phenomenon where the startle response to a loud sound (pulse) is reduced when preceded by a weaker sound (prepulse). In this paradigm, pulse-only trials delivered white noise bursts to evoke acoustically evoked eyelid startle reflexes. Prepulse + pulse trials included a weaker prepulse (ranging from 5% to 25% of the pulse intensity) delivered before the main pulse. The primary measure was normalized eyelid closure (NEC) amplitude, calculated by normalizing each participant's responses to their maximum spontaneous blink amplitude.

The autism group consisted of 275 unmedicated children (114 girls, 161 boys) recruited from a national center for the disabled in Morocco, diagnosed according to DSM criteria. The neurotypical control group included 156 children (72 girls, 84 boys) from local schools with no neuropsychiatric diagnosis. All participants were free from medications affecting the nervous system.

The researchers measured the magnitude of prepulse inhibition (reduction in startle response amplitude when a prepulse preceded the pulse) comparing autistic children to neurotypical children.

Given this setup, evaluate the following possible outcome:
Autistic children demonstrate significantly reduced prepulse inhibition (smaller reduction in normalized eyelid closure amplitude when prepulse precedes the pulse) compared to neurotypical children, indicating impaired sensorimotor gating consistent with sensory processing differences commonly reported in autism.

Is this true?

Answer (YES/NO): YES